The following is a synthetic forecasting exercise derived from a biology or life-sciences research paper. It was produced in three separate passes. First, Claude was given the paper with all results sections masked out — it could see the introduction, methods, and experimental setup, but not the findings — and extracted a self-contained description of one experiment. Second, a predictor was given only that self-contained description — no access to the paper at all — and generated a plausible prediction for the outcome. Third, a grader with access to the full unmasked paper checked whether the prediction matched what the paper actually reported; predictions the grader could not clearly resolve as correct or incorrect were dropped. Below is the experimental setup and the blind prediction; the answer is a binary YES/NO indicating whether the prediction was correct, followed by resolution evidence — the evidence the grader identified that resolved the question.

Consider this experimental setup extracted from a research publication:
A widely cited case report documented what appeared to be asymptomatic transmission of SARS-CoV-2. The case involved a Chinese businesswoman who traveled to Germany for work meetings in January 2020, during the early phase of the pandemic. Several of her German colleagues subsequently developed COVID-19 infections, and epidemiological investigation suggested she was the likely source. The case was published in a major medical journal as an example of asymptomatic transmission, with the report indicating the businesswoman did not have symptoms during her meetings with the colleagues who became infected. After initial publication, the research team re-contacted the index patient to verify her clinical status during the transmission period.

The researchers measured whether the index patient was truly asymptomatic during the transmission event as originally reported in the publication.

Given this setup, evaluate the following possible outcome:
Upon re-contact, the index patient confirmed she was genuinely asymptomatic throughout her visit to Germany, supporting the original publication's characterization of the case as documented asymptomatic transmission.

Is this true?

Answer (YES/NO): NO